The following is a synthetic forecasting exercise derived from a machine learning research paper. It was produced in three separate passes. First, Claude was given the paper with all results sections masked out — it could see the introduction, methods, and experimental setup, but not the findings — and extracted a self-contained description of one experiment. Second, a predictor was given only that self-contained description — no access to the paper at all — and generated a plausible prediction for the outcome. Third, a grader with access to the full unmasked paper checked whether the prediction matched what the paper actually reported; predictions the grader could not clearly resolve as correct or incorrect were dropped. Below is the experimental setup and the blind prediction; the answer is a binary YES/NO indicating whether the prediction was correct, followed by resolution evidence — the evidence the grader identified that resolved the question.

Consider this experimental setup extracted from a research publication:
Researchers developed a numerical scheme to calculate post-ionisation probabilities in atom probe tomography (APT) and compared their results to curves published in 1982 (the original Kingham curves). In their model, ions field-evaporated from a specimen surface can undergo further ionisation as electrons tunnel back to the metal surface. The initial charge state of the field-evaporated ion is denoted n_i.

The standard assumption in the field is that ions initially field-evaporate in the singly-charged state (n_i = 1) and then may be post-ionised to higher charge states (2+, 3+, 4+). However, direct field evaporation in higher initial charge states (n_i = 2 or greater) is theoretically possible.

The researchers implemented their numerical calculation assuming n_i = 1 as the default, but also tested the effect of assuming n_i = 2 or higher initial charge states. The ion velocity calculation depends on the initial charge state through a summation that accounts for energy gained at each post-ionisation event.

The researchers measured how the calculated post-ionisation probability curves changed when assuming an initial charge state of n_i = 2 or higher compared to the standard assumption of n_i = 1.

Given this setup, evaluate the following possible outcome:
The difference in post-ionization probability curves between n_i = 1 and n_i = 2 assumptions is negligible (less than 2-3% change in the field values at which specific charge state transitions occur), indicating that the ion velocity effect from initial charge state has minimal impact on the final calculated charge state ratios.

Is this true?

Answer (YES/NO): YES